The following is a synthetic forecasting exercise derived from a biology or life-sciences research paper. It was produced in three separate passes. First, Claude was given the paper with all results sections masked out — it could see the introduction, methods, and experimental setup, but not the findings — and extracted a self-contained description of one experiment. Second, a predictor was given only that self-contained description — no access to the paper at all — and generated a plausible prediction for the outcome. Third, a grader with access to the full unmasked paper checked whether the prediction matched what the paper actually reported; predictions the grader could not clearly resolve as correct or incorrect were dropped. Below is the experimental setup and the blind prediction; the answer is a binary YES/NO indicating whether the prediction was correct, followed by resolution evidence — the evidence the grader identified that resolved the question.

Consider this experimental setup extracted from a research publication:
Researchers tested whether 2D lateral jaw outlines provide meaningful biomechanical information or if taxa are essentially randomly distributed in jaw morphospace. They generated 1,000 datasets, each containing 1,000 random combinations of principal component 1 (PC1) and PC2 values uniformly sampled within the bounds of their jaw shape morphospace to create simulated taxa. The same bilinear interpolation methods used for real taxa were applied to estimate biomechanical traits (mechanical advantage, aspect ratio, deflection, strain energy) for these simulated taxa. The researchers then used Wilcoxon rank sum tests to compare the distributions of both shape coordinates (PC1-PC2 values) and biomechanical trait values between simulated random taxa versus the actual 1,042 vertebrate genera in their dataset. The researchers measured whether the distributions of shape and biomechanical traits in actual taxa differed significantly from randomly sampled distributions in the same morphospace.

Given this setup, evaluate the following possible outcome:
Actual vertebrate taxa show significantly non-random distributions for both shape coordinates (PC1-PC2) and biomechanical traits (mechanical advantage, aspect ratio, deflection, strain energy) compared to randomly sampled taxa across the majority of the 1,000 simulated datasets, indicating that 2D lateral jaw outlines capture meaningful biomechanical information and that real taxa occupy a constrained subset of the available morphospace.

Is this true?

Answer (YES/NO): YES